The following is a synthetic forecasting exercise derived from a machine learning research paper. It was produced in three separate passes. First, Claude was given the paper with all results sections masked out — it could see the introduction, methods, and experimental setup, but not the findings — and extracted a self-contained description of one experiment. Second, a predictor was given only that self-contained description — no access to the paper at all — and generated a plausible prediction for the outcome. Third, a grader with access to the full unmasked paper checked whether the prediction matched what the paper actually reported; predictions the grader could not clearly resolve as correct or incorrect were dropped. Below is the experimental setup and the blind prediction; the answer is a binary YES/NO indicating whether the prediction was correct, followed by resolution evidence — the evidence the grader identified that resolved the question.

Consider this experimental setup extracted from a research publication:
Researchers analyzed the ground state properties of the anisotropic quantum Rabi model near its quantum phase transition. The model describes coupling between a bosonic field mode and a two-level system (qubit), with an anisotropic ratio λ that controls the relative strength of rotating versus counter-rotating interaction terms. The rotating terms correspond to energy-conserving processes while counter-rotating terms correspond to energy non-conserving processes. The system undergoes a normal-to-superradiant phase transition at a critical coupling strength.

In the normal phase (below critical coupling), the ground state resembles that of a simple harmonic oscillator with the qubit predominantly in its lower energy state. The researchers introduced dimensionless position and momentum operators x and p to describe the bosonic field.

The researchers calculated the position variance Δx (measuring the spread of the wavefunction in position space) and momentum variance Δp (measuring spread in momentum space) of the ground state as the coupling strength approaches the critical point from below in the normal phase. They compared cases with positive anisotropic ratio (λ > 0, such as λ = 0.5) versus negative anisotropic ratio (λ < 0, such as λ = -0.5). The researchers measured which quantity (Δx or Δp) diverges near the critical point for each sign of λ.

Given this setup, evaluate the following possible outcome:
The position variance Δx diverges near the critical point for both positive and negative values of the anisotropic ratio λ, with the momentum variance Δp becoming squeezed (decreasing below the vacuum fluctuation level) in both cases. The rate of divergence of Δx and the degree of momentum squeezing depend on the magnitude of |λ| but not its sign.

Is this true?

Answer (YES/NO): NO